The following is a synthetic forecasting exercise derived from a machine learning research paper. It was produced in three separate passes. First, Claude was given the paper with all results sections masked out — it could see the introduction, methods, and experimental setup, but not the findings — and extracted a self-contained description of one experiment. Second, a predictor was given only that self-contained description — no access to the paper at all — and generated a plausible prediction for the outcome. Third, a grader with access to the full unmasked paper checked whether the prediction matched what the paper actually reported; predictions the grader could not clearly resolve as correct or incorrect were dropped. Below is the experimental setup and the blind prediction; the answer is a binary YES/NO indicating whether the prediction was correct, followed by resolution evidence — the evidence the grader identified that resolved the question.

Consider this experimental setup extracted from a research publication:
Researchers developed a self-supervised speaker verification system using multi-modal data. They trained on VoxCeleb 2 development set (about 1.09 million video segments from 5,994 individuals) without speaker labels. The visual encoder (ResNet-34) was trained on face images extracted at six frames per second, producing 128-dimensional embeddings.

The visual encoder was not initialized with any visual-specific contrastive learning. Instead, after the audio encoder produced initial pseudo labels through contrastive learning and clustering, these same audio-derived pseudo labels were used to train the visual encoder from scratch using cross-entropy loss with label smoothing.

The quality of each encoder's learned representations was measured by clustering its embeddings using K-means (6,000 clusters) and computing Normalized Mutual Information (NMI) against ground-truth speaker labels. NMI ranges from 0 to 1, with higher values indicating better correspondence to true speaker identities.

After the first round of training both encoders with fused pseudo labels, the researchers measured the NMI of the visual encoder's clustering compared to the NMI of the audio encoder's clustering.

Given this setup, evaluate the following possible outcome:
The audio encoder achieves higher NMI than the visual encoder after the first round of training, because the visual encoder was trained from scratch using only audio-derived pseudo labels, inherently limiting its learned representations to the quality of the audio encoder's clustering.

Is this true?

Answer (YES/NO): NO